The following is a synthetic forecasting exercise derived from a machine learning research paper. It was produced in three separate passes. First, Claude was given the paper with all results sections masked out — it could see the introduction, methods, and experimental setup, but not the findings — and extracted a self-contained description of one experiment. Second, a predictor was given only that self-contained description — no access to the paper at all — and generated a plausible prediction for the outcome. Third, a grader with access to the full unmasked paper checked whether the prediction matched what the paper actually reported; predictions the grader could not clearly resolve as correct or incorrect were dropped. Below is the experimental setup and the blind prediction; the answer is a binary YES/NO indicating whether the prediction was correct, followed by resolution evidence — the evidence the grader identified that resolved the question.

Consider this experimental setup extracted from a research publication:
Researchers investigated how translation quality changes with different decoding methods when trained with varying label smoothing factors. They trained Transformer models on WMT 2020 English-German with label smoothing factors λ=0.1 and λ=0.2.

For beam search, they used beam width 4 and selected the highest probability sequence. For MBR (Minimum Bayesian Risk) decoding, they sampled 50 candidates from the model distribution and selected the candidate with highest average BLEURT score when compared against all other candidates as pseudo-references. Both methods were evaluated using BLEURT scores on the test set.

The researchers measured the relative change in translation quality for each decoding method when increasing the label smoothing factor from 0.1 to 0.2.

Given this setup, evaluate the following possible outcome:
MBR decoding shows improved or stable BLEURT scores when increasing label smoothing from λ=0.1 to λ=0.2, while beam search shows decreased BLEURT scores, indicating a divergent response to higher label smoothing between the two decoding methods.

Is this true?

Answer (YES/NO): NO